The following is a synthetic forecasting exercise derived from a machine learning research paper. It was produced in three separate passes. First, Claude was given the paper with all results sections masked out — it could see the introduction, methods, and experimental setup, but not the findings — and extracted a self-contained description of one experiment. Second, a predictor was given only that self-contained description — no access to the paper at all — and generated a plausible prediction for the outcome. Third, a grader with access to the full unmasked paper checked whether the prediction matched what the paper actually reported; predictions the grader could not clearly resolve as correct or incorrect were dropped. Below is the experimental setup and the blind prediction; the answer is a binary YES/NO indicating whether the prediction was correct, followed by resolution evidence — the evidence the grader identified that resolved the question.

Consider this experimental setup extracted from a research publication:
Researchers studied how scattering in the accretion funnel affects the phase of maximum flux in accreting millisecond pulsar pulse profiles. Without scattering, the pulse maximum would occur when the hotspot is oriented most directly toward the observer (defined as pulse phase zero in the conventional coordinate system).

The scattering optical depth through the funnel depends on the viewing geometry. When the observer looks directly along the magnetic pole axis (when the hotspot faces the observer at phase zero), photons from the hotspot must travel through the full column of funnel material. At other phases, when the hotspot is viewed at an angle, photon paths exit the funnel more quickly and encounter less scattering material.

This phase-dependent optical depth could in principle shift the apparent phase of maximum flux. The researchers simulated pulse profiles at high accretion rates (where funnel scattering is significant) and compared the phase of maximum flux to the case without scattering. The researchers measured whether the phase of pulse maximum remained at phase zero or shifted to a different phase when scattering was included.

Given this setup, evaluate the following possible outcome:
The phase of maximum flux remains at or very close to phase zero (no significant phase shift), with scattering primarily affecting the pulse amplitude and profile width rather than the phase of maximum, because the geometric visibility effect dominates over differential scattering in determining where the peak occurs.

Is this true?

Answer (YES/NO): NO